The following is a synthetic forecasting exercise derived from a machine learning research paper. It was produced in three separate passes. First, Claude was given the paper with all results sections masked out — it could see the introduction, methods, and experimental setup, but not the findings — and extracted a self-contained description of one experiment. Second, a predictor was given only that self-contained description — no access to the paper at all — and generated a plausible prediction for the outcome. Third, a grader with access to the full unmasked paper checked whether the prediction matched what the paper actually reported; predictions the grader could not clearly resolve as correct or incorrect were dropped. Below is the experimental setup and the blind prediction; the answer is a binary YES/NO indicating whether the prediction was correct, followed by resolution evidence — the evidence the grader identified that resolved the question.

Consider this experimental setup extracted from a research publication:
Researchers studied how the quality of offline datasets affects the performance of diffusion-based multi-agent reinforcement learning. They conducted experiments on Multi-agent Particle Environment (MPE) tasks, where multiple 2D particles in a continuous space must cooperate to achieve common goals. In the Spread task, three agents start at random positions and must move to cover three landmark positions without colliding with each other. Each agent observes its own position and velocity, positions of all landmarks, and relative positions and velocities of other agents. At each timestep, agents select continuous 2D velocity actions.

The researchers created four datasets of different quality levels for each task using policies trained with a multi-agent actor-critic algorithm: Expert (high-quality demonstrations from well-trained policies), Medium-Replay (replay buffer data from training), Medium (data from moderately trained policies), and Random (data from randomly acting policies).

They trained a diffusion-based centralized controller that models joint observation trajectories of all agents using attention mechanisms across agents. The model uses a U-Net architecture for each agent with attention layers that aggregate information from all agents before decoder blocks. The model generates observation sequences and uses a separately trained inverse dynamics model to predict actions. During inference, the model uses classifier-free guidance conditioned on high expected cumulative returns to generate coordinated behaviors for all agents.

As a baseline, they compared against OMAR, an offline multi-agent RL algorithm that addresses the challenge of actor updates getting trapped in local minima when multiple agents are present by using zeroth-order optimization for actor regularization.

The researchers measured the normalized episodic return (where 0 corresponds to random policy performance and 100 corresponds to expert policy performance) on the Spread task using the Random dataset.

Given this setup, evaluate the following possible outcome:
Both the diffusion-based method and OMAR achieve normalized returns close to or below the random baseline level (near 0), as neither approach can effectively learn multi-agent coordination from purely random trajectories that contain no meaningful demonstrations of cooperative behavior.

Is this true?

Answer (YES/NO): NO